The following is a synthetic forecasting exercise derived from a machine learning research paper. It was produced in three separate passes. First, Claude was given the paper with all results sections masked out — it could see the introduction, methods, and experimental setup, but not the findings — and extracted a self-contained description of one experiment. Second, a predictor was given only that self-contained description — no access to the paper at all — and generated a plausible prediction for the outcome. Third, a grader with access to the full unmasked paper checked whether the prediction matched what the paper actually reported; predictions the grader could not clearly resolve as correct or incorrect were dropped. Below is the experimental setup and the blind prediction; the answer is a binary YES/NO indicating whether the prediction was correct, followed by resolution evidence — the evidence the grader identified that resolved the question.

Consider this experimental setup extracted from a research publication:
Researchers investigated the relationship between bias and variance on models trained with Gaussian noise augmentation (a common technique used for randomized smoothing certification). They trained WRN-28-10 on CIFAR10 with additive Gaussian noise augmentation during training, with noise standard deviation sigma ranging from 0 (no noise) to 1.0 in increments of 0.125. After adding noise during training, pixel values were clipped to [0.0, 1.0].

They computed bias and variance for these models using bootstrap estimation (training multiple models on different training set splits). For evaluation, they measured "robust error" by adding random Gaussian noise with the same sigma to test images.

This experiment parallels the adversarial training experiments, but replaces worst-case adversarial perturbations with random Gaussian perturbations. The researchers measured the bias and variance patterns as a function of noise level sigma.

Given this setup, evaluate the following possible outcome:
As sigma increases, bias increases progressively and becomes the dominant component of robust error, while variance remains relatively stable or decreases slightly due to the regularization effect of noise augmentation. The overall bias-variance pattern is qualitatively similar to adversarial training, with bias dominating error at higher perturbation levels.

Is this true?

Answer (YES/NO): NO